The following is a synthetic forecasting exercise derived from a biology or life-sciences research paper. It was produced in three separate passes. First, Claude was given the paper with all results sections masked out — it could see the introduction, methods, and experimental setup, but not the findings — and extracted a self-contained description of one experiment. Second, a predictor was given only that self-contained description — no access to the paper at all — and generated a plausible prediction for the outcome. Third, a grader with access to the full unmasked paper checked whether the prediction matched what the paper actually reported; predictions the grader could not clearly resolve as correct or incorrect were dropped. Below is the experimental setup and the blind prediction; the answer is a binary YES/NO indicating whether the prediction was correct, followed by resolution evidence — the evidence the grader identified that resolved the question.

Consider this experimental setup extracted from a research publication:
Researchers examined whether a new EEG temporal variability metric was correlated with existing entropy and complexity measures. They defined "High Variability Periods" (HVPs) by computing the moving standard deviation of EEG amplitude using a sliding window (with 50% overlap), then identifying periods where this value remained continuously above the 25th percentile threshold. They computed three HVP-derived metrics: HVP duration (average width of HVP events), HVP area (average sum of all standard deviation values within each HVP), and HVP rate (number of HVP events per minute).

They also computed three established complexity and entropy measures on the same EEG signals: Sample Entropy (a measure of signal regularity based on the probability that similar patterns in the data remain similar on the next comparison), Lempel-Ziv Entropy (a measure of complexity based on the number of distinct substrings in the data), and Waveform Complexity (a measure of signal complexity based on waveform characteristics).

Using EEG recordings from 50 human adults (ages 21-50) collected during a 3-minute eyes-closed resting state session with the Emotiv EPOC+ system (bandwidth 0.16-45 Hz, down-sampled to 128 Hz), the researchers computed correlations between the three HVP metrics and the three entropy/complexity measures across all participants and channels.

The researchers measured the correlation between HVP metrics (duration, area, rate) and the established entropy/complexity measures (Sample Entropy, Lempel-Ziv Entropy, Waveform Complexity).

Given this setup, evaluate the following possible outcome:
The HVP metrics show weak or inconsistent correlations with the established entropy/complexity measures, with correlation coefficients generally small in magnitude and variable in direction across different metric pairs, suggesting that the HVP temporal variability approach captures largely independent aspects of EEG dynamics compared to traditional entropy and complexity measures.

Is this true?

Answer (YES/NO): YES